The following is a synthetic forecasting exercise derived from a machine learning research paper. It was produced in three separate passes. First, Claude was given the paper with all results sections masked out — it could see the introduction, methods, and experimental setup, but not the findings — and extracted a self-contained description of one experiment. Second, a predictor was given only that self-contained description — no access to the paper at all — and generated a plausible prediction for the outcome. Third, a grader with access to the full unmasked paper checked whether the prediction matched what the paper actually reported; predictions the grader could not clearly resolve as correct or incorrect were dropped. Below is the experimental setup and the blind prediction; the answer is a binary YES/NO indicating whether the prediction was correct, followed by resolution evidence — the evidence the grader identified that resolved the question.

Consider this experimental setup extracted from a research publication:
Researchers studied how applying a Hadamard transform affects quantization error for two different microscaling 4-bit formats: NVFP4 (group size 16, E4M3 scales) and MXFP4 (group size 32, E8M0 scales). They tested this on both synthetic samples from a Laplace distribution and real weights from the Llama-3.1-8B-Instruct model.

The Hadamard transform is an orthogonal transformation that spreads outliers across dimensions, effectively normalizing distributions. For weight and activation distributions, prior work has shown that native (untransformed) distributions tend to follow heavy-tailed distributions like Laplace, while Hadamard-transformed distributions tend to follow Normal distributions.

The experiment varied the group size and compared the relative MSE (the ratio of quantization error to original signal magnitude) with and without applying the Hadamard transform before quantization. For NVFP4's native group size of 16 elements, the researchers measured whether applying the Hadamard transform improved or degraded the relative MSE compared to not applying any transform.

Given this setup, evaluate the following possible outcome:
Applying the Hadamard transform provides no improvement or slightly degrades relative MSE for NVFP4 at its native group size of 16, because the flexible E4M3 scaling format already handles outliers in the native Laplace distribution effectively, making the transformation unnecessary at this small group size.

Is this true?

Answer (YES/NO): YES